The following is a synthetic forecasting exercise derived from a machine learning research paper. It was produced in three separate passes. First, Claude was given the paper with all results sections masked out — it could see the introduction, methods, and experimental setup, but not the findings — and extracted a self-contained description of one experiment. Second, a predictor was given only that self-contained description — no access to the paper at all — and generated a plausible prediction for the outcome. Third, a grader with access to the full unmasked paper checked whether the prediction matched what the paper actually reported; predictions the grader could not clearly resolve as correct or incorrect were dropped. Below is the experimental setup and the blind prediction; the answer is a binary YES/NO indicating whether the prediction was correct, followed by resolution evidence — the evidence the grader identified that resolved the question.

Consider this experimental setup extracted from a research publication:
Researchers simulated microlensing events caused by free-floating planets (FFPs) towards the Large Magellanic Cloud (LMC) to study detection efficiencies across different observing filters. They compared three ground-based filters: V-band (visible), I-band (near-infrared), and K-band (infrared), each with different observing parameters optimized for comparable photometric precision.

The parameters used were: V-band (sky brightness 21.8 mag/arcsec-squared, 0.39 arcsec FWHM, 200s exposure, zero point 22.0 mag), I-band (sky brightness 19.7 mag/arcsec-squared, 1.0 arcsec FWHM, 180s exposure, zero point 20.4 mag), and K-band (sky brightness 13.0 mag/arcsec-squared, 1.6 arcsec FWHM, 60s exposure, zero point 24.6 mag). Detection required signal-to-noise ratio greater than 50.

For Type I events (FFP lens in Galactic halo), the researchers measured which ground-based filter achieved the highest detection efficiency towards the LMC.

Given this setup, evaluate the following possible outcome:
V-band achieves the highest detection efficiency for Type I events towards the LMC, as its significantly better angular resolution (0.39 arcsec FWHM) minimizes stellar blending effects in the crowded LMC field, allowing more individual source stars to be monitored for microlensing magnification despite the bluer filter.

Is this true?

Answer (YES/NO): YES